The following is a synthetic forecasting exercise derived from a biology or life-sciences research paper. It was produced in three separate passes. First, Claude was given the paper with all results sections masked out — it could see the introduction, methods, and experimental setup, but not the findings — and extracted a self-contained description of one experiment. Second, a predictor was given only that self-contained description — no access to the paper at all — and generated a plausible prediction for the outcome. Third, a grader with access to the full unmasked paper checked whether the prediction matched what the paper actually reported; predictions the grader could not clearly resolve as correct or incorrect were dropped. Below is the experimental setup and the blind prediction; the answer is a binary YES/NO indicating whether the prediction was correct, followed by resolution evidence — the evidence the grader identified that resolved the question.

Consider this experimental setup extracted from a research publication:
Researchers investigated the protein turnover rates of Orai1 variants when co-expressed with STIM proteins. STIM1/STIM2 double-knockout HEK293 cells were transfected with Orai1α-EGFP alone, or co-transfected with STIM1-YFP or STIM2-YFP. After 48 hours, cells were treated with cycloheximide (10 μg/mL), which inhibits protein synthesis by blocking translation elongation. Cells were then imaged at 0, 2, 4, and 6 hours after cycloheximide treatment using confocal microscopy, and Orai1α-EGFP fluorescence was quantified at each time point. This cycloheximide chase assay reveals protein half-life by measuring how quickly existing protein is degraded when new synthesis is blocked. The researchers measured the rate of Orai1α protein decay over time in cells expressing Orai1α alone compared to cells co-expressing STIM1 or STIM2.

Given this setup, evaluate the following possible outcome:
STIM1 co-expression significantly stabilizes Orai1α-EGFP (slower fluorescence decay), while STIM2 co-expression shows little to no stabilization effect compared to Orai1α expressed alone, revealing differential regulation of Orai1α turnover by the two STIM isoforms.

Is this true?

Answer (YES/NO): NO